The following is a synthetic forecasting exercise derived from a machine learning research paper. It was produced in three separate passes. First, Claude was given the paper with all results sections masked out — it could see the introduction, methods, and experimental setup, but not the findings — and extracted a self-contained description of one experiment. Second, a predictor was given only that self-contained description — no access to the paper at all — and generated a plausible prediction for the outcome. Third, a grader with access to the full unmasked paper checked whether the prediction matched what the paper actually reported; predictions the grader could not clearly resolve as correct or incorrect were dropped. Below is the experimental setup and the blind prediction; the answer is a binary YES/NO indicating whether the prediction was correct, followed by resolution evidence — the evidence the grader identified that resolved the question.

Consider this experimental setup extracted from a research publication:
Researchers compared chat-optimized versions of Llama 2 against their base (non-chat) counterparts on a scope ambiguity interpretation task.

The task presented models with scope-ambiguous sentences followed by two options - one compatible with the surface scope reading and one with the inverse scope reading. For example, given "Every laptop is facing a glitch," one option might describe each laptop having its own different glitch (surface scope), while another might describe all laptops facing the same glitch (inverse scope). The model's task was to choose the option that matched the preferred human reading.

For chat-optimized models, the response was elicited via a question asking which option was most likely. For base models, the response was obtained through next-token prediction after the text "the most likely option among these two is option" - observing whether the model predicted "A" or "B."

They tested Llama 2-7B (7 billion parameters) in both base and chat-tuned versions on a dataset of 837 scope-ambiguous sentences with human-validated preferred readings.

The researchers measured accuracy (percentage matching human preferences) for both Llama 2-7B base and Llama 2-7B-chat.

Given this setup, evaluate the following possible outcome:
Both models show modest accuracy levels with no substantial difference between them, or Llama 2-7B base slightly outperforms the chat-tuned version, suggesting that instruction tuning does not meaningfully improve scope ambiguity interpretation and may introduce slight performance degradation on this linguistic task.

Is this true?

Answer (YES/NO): YES